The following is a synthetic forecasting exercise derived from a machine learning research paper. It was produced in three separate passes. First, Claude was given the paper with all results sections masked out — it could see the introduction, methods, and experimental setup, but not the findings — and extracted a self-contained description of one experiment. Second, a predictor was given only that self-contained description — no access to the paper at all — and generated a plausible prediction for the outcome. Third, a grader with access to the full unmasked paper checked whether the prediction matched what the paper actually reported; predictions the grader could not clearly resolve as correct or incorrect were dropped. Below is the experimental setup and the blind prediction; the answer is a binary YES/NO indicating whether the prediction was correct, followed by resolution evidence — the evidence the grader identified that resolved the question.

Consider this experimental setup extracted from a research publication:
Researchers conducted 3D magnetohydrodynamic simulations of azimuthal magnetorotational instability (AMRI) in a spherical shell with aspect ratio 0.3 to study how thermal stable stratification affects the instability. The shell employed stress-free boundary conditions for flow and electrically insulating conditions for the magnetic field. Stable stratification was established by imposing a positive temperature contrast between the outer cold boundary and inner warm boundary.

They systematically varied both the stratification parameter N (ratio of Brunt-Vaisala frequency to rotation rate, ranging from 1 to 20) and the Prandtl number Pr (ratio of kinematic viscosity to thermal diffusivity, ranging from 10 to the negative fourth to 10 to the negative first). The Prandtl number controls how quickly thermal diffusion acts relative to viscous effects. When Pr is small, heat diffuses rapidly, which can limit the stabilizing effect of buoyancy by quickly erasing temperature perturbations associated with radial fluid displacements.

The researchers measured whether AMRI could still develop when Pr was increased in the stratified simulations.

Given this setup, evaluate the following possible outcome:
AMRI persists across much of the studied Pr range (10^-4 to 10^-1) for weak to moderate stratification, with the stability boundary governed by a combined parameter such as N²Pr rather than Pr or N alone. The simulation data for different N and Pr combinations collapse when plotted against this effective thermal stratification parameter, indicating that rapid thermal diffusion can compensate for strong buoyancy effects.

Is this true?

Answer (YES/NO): NO